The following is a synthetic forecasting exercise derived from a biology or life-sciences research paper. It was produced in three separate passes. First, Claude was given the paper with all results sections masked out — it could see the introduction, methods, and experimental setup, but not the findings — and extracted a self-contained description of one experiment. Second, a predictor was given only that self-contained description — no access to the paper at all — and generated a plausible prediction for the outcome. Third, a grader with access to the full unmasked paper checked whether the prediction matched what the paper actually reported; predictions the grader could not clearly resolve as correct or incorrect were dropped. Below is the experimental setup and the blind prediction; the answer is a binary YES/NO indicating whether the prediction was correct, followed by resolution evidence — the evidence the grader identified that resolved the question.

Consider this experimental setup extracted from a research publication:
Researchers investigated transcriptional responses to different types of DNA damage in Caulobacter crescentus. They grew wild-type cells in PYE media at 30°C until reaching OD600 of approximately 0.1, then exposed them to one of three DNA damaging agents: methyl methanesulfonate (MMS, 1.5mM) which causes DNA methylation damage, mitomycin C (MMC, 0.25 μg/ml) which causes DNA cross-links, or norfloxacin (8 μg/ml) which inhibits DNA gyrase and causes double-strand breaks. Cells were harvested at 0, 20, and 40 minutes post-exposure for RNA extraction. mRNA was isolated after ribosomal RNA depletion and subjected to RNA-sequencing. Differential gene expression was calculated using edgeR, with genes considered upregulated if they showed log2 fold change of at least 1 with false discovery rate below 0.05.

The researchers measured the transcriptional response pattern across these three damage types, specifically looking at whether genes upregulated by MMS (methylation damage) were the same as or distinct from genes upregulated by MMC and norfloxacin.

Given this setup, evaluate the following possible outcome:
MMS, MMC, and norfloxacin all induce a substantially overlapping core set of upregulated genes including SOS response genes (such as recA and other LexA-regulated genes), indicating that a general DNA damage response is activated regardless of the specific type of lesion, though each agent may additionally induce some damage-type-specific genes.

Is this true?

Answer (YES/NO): YES